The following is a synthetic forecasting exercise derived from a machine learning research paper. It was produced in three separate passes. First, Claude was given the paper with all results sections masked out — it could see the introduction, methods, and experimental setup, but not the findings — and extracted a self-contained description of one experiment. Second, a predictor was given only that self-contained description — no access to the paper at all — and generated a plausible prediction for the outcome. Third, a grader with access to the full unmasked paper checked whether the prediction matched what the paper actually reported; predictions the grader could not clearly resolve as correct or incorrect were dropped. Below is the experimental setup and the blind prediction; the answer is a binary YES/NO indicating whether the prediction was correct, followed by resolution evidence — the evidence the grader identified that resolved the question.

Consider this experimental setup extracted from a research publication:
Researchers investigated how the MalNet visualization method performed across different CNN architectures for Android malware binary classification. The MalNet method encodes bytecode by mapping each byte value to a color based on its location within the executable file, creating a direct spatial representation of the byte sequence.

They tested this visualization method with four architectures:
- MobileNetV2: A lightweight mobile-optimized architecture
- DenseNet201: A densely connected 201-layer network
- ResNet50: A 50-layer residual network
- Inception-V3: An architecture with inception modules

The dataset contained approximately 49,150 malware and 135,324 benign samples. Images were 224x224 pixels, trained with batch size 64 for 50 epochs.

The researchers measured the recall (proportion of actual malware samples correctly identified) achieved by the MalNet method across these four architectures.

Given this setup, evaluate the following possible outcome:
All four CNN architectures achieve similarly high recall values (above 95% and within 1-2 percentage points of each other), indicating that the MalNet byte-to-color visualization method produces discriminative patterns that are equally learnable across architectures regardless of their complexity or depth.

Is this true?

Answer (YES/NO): NO